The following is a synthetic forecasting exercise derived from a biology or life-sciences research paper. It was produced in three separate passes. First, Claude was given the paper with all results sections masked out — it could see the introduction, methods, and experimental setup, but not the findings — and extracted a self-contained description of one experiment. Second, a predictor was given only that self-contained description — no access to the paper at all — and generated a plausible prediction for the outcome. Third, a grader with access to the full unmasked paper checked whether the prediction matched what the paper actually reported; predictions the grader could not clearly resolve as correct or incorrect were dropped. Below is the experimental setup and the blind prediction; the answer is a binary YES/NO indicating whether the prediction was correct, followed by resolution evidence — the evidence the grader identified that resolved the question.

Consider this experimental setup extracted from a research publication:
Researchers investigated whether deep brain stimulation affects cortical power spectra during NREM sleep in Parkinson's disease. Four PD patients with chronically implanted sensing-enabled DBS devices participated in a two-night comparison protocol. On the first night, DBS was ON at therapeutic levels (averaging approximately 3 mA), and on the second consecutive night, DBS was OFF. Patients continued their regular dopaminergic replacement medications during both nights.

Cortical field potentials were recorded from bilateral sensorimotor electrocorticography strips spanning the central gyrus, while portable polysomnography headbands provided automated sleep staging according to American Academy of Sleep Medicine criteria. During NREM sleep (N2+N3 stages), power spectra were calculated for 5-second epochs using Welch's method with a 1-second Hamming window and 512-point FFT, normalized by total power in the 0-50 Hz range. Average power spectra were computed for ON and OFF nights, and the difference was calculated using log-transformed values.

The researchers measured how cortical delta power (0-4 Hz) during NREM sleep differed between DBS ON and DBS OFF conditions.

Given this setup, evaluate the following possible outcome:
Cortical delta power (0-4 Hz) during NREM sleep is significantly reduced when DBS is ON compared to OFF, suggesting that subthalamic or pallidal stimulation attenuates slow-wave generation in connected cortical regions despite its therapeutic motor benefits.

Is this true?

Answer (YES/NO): NO